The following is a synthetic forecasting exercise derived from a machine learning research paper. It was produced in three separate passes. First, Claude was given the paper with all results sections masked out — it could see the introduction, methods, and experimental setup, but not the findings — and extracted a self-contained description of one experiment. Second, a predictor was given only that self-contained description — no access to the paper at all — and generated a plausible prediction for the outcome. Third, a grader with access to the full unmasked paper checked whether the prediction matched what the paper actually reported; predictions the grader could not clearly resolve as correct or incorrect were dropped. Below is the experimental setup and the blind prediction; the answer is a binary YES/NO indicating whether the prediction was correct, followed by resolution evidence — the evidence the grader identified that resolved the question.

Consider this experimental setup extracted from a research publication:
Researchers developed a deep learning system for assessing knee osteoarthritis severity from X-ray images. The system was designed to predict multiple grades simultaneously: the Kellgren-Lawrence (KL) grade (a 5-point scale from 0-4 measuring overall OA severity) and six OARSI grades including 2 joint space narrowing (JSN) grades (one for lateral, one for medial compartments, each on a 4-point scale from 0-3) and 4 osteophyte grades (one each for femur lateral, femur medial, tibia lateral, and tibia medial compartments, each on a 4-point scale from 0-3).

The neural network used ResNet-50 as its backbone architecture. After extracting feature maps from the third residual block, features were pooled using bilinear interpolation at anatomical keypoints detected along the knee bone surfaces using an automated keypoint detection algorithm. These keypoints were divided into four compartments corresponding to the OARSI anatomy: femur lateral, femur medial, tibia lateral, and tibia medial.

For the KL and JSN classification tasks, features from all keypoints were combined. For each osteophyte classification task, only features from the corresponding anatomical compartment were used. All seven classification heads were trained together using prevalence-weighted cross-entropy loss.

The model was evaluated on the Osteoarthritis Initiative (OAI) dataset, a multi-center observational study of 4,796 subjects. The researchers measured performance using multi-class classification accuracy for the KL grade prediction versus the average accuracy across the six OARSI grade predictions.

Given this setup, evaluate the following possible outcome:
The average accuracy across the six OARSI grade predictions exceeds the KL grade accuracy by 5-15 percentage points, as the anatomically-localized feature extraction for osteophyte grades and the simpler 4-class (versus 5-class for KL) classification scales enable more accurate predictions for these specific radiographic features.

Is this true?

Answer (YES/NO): NO